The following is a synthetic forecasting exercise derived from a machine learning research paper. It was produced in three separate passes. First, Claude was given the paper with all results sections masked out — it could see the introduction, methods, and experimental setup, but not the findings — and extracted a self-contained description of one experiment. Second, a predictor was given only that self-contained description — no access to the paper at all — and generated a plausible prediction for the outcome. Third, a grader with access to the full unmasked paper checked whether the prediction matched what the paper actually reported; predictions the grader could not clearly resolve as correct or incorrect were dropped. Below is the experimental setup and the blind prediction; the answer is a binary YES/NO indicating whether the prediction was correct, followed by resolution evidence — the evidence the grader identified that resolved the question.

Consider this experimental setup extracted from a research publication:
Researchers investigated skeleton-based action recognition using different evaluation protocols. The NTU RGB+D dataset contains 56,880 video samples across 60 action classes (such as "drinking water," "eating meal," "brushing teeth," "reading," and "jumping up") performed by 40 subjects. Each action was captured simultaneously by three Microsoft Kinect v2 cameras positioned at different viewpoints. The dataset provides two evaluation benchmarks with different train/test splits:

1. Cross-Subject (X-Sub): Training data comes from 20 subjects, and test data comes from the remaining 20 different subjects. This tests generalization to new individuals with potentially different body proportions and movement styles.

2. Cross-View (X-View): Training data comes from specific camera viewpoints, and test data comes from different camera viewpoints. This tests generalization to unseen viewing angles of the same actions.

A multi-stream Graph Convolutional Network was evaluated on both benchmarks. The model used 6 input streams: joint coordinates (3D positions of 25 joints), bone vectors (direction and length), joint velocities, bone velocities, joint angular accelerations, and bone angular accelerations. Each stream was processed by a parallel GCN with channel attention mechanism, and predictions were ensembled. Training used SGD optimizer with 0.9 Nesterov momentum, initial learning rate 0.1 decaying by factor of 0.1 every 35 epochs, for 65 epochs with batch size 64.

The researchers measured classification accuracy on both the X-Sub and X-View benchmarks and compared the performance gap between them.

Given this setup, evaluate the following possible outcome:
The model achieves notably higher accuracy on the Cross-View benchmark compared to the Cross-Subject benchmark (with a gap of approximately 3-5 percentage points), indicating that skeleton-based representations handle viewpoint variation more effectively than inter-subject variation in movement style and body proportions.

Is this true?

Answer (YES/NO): YES